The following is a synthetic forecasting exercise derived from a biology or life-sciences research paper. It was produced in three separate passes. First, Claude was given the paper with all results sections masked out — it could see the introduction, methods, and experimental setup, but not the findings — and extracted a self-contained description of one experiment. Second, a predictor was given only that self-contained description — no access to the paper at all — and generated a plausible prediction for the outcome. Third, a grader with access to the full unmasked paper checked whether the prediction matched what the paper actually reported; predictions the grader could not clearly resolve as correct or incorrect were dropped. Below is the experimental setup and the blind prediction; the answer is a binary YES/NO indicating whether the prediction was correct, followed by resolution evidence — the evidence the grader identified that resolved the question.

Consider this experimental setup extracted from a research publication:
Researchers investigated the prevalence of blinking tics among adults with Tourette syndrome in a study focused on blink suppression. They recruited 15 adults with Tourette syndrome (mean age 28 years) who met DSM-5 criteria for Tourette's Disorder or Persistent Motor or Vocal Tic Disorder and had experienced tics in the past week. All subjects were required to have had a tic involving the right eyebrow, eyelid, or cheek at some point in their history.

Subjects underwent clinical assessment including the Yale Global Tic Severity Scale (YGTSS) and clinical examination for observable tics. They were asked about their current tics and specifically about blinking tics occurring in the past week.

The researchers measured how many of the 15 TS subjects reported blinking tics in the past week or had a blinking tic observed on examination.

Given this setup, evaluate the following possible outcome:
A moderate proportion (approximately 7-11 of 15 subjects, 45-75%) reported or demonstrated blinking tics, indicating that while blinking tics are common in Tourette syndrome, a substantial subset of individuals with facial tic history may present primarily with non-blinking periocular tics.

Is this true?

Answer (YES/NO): NO